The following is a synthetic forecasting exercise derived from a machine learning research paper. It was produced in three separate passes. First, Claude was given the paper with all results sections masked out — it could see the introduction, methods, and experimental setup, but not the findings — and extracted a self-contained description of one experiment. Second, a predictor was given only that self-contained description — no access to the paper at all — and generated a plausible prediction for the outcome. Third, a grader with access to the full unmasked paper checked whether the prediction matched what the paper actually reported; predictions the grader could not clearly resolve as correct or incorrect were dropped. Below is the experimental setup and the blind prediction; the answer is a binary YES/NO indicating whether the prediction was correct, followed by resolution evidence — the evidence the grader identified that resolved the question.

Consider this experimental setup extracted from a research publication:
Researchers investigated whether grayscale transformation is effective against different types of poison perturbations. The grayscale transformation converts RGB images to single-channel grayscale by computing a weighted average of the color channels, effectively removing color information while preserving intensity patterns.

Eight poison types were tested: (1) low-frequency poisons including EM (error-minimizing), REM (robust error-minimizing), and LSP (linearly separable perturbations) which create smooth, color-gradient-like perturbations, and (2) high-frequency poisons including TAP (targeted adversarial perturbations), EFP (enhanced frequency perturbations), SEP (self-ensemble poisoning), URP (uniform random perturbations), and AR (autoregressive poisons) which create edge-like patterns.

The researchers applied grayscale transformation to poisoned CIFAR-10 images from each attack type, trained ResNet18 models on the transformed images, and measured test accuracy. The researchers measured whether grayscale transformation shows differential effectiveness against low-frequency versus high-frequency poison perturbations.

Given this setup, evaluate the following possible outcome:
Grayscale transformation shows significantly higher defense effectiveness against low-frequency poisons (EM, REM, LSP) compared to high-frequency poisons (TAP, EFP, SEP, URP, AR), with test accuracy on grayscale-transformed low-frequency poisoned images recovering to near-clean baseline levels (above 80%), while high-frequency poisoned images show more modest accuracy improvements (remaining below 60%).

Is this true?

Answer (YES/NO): NO